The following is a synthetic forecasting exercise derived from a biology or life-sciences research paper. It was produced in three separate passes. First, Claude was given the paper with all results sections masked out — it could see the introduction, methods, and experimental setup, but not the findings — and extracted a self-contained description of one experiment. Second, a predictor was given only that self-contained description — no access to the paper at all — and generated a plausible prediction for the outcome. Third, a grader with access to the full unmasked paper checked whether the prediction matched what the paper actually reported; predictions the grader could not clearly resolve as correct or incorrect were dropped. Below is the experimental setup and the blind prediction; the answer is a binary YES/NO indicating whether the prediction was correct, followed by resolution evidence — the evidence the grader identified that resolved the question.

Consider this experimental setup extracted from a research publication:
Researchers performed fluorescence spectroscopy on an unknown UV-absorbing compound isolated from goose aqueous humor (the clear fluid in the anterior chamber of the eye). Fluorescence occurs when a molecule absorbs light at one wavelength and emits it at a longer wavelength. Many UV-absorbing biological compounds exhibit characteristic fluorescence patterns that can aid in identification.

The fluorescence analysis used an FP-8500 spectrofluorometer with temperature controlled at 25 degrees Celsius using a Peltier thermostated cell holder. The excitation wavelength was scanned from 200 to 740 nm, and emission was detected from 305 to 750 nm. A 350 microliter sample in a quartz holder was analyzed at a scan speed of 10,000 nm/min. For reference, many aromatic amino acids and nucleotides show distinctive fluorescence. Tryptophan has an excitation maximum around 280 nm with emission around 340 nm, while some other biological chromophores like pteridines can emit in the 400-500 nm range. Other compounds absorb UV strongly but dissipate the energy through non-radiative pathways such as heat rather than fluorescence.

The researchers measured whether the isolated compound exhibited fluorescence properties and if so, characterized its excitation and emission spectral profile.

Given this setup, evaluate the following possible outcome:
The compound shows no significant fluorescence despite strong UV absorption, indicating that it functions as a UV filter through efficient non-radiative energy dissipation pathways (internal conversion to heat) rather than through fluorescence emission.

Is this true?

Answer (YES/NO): NO